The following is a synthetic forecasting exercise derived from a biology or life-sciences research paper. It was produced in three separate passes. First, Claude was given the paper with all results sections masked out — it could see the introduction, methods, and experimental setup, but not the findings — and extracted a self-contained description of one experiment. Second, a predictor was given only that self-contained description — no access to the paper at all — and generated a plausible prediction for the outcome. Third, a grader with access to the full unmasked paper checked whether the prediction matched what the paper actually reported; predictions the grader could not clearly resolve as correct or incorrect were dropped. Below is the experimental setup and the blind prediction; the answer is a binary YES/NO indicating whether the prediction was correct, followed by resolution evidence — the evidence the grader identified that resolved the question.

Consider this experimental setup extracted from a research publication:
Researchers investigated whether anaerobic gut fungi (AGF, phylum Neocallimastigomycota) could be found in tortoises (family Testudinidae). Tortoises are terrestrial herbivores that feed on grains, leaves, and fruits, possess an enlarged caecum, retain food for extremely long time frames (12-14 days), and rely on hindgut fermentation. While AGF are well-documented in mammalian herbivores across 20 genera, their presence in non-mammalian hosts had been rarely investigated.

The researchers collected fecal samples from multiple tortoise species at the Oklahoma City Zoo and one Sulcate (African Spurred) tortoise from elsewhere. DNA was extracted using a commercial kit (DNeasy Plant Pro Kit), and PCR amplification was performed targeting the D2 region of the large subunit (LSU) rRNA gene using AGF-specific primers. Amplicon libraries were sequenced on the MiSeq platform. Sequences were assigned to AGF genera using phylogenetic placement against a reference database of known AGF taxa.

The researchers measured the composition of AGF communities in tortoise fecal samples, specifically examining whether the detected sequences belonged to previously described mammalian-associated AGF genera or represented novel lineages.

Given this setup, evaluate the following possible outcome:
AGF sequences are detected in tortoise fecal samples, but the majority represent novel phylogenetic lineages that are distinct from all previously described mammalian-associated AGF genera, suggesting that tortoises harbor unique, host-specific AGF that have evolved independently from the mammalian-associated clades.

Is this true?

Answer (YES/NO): YES